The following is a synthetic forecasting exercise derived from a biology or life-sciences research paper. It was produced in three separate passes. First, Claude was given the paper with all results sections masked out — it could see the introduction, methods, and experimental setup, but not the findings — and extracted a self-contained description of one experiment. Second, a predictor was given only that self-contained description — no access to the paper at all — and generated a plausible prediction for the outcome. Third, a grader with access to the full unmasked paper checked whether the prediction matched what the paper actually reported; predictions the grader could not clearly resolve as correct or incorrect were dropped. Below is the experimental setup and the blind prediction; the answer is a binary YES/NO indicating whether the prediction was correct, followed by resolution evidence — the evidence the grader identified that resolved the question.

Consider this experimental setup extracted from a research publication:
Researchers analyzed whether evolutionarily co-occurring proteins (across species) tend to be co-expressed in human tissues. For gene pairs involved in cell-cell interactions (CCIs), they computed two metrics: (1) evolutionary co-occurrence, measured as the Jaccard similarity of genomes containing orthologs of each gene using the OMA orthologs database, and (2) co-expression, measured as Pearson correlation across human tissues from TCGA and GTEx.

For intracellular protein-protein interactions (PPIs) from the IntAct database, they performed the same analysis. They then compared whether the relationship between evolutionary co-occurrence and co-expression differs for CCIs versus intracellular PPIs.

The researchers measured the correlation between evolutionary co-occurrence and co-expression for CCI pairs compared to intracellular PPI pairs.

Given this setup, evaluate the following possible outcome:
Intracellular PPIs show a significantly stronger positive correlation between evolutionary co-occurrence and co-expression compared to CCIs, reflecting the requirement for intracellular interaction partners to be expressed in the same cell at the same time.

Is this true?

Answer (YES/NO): NO